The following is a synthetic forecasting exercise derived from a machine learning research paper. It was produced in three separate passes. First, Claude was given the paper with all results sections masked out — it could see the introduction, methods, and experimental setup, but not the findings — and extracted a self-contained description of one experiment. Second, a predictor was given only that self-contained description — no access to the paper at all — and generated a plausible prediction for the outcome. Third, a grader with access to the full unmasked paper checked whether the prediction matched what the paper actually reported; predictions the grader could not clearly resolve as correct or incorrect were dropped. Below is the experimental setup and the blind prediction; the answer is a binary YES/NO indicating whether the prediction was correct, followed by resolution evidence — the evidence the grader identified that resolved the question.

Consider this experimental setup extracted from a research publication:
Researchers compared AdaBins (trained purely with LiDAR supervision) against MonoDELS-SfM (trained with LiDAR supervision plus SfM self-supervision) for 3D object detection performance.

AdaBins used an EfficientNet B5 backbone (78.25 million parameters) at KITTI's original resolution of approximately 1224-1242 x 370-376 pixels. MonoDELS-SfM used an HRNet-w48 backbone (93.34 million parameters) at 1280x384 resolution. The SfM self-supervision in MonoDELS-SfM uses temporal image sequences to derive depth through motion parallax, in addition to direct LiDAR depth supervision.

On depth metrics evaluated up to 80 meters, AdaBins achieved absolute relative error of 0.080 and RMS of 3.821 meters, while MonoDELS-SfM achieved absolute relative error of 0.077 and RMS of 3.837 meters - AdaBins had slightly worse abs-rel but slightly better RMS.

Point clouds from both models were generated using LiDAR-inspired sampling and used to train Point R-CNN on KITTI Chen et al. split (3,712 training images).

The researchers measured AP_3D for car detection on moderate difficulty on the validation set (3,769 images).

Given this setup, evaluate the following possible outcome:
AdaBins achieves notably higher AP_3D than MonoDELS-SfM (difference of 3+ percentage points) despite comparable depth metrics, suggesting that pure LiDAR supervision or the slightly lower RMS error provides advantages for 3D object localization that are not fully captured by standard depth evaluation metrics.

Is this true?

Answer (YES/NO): NO